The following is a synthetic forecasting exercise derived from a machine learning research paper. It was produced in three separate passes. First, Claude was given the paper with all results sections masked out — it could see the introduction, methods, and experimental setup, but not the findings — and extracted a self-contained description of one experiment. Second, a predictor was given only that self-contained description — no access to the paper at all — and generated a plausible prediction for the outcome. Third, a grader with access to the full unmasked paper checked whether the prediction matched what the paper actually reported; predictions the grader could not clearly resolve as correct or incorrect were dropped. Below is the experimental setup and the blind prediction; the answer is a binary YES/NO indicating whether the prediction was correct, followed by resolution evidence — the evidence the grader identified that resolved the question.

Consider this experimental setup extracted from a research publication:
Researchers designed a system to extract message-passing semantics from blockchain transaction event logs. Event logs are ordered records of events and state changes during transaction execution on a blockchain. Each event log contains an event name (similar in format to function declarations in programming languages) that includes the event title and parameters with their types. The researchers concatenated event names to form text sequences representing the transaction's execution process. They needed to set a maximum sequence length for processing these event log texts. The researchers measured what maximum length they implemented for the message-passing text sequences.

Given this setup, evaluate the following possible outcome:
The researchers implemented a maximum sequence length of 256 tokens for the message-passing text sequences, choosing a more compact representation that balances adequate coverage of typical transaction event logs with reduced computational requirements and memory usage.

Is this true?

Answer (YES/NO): YES